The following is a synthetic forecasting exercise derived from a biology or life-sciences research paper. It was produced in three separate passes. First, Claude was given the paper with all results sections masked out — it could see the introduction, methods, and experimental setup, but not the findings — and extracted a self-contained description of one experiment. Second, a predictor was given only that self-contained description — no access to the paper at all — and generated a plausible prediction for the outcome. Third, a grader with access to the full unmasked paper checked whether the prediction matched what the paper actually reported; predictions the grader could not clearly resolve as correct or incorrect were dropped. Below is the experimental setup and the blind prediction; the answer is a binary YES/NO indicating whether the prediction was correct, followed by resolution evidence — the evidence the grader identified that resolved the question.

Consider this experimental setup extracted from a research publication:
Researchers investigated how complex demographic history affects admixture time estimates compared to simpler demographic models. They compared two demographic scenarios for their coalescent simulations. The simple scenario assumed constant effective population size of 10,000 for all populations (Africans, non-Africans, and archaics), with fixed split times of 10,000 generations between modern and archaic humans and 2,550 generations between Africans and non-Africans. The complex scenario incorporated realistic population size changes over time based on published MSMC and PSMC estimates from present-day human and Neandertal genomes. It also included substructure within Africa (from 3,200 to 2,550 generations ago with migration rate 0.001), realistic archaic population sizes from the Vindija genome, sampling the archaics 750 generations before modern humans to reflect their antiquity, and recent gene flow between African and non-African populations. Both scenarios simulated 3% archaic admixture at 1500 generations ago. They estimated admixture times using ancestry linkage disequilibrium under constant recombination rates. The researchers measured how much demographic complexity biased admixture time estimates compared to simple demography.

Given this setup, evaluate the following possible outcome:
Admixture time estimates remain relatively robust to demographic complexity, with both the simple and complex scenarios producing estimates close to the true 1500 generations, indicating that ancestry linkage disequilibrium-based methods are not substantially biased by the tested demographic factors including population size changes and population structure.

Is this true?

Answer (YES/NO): YES